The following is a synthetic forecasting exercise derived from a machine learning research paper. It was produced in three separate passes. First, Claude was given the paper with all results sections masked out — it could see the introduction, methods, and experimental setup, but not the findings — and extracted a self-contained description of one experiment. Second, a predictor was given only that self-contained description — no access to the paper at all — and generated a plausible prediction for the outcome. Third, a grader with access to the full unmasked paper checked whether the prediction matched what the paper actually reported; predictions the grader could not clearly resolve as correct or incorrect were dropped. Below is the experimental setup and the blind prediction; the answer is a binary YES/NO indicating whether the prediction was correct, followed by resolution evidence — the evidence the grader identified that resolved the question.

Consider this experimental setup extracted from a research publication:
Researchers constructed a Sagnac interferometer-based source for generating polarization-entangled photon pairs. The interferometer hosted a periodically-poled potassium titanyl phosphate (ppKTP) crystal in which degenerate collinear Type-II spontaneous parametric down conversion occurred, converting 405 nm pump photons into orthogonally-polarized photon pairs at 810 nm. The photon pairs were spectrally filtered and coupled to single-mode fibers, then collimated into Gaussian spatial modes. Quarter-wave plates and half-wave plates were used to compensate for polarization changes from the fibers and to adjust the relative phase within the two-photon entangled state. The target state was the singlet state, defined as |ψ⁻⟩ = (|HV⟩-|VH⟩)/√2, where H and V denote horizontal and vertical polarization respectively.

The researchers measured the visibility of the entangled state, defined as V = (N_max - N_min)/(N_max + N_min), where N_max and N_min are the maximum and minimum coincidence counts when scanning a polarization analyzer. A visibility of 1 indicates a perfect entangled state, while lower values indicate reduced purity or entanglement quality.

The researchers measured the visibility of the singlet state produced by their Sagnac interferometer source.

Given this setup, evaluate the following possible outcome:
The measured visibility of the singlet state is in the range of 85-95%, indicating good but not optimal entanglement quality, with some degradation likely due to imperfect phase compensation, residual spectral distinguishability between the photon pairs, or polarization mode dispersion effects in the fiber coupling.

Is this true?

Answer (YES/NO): NO